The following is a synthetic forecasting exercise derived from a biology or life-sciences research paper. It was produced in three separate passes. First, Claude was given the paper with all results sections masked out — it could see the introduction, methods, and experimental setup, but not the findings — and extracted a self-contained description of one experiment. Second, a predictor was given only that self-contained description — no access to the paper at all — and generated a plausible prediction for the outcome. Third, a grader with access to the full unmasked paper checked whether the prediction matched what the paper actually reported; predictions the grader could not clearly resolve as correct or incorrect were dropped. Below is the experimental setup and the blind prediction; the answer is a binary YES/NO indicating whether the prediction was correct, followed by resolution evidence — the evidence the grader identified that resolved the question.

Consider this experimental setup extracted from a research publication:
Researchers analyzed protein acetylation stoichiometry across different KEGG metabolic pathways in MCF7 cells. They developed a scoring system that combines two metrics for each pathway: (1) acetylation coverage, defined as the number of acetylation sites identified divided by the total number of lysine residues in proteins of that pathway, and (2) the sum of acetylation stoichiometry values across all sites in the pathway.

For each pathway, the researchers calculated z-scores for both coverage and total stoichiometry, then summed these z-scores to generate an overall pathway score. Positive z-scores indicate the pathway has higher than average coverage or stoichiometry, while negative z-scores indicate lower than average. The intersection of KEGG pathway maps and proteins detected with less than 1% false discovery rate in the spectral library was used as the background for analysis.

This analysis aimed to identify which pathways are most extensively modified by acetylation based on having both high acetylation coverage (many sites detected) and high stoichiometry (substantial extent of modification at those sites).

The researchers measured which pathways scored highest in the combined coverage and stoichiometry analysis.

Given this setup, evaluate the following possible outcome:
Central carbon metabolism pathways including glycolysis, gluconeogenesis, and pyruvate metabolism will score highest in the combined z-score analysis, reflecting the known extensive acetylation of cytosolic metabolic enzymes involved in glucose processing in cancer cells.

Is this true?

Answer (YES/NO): NO